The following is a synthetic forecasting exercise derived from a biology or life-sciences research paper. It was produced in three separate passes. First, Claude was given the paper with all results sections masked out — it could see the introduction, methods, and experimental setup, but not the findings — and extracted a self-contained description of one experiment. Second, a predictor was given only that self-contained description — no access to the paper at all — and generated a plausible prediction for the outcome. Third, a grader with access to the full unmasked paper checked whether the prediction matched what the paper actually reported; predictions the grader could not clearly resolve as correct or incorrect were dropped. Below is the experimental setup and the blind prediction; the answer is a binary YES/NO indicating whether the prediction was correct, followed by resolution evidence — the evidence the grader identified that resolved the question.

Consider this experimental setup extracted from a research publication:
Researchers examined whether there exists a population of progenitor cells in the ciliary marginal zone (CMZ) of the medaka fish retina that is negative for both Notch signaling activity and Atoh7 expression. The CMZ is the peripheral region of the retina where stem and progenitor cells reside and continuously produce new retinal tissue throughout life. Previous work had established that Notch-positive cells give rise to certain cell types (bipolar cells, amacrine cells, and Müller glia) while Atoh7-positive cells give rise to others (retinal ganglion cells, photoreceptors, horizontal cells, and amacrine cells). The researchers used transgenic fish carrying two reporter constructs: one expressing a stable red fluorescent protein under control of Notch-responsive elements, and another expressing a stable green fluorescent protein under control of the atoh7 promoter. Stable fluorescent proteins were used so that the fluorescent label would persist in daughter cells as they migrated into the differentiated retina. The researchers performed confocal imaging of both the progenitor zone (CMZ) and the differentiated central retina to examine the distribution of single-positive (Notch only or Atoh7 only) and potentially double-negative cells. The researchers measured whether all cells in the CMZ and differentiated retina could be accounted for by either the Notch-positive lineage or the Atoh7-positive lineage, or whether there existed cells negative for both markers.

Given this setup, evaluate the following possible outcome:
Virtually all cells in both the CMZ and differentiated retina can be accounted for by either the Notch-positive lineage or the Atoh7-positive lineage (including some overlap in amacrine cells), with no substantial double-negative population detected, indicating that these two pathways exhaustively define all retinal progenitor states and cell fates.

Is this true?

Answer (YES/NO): NO